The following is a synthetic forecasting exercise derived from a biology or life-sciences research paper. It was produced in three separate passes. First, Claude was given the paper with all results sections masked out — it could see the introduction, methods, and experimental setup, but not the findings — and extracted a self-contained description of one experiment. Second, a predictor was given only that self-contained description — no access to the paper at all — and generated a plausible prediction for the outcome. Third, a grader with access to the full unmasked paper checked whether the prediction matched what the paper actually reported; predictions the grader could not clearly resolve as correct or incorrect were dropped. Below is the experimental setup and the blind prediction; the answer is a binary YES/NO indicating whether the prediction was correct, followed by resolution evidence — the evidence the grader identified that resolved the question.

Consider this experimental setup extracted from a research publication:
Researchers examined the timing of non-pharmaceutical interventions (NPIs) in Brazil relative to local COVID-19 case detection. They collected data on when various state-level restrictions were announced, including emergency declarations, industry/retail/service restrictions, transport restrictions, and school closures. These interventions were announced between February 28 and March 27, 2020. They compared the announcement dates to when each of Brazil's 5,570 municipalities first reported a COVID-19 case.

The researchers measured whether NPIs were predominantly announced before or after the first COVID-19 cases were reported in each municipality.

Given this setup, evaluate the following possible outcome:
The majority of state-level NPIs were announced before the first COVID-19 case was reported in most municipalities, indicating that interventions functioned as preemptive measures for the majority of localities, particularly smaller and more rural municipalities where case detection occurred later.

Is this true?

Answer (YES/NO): YES